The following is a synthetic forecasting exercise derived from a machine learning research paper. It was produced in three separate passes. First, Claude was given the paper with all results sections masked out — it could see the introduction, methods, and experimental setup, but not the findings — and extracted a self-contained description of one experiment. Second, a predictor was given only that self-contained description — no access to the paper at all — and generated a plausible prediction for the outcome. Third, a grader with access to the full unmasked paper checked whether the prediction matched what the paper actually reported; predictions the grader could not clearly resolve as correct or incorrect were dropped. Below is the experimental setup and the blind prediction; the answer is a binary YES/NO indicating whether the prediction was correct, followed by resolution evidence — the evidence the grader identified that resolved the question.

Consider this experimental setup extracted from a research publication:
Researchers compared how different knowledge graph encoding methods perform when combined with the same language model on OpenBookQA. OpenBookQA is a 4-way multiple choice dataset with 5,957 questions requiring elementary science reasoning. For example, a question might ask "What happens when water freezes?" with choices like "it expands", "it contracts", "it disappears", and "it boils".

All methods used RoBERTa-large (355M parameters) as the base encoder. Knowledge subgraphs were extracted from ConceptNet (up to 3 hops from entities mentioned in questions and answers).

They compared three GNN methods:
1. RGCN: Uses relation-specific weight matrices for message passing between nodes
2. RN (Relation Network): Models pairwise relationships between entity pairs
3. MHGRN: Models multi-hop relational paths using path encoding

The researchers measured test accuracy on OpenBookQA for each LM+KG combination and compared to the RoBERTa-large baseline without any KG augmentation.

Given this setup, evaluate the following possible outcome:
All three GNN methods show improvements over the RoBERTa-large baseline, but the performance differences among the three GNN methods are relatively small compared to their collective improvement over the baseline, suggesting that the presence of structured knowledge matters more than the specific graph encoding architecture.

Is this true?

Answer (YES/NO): NO